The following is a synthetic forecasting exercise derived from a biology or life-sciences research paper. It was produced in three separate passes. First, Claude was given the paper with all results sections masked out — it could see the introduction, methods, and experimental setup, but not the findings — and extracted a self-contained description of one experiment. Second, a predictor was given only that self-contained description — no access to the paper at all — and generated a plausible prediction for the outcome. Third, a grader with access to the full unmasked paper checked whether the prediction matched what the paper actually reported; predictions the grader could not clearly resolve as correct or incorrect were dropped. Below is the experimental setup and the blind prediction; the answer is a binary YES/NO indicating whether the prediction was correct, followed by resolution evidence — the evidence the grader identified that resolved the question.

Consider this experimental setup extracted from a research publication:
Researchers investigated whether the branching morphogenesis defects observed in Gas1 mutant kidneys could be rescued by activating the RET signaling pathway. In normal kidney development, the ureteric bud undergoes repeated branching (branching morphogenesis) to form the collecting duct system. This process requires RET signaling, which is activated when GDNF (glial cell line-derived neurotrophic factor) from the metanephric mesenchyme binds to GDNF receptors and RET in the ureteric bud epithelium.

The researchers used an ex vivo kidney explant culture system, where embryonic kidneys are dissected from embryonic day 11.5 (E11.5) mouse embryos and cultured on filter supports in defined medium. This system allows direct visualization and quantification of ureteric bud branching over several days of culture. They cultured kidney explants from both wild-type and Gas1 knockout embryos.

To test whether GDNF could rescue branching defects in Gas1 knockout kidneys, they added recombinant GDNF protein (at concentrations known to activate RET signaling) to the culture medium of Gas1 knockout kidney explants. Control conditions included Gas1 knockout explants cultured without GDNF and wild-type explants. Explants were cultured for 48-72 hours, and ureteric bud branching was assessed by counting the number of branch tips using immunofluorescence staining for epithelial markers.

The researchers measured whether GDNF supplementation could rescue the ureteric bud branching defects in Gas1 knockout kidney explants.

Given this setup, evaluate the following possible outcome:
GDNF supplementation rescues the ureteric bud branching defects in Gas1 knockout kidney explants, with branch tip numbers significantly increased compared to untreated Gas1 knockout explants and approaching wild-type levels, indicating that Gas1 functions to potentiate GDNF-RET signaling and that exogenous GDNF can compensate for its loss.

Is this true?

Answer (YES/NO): YES